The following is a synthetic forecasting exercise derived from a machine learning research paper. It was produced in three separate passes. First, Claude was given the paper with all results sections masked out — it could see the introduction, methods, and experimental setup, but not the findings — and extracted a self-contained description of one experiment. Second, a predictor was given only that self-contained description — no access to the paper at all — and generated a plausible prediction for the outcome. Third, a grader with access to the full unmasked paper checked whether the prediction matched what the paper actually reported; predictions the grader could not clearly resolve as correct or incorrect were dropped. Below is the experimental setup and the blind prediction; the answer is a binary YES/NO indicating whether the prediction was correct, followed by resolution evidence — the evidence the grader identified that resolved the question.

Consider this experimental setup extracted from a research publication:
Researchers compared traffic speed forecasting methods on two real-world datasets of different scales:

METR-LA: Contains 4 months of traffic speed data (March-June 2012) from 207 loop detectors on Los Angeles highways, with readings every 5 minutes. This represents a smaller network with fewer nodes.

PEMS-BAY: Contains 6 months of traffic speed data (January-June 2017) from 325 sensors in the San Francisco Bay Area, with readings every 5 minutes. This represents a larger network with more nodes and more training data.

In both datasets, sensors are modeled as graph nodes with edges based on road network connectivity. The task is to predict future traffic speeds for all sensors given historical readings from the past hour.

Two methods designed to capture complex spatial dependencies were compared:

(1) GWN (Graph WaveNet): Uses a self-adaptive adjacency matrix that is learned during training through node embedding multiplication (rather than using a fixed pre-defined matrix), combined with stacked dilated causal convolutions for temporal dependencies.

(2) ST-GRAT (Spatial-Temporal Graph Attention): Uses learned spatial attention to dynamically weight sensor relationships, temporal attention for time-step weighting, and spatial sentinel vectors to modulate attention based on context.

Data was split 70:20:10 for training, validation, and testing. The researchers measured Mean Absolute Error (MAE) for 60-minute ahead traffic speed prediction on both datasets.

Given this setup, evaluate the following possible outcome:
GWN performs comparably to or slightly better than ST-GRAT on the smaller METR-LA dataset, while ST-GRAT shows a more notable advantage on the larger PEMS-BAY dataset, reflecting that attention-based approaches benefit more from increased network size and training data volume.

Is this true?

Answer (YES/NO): NO